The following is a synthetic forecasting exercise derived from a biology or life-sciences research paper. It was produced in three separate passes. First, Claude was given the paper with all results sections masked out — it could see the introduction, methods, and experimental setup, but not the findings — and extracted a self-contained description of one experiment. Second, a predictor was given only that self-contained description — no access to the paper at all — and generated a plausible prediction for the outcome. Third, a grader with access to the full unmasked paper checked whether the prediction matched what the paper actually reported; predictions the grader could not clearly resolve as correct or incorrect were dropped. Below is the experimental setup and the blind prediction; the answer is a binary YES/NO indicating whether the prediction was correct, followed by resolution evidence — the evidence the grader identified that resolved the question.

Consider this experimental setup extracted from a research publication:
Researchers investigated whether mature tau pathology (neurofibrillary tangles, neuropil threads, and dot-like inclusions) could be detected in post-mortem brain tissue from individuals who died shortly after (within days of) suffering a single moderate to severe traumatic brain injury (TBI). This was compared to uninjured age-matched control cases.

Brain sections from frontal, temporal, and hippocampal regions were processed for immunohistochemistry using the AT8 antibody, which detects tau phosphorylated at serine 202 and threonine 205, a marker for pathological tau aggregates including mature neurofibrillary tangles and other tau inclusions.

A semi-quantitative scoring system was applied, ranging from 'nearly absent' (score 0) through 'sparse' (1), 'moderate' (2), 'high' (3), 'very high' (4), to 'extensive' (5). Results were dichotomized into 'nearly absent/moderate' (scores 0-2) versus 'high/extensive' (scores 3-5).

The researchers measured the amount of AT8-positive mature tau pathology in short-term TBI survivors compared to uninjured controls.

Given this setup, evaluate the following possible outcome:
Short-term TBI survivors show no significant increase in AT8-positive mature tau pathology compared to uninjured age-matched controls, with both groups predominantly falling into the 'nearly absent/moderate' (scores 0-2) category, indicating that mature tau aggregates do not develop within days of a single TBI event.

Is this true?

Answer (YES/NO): YES